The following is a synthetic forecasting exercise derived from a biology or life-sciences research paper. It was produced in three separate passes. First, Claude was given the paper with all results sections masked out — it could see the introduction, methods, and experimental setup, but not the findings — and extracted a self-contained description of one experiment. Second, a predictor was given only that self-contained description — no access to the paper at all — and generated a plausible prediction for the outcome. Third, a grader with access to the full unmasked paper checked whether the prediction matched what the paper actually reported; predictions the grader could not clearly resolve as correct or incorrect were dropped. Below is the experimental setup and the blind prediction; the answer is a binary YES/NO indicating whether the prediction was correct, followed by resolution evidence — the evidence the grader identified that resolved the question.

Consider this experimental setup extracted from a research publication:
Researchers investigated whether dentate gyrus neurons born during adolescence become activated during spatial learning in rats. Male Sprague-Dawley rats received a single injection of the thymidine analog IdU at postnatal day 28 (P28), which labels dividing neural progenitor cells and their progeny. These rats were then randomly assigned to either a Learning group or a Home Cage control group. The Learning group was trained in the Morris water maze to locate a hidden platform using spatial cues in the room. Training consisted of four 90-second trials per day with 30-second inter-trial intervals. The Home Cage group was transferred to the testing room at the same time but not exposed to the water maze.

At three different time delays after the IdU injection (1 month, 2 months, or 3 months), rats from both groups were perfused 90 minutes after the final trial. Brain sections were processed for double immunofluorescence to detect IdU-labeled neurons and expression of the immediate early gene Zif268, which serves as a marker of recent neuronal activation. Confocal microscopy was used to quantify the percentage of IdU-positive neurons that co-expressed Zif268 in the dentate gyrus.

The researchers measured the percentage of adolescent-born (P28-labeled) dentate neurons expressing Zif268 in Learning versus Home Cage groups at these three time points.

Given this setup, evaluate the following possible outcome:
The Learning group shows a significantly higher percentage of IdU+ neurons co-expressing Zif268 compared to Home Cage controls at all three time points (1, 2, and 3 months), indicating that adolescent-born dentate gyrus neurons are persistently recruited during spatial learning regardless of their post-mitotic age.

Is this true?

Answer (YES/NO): NO